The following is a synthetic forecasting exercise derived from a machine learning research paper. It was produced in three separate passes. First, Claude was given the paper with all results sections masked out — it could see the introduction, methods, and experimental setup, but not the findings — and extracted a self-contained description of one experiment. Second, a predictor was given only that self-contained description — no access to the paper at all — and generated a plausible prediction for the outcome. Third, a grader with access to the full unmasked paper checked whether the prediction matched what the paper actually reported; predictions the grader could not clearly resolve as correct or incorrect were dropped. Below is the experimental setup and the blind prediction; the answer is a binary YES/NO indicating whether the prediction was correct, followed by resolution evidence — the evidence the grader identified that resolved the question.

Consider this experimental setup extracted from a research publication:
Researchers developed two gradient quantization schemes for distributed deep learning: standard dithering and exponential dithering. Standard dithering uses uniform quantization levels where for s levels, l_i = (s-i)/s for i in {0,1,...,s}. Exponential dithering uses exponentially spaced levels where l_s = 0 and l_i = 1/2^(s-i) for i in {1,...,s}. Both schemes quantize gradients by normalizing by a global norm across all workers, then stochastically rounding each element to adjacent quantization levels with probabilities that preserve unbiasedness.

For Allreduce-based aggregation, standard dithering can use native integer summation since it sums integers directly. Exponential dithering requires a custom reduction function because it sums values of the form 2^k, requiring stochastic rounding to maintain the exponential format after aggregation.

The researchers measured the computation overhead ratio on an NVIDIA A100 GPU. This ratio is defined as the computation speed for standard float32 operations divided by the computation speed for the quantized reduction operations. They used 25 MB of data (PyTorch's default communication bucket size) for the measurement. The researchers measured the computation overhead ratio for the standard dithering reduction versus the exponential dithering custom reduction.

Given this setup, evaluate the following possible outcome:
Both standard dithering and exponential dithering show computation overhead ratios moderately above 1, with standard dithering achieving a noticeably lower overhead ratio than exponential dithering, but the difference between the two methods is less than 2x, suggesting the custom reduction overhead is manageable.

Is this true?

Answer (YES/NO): NO